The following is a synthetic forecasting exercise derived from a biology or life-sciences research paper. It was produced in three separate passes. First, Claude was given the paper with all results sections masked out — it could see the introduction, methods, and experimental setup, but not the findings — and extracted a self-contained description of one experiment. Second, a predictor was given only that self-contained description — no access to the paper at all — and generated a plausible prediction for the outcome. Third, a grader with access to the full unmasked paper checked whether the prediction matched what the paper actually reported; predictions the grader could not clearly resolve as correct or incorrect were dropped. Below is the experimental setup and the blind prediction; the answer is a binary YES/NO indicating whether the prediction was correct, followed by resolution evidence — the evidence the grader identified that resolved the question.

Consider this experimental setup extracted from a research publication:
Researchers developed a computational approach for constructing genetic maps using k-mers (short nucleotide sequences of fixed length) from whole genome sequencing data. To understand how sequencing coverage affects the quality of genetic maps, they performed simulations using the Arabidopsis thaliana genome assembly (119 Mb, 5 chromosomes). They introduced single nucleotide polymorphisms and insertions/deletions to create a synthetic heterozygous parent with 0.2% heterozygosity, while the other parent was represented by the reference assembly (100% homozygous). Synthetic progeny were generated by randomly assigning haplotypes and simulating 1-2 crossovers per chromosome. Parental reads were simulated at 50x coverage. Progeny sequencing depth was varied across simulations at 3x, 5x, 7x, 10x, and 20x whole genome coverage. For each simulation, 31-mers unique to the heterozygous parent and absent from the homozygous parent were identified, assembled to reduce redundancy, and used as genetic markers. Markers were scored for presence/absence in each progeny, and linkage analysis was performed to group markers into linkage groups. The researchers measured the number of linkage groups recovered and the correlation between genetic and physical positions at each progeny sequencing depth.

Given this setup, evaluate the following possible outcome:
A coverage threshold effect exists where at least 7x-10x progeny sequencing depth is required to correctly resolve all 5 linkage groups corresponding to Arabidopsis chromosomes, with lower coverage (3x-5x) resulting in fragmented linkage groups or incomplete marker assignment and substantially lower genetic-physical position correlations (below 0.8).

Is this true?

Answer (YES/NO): NO